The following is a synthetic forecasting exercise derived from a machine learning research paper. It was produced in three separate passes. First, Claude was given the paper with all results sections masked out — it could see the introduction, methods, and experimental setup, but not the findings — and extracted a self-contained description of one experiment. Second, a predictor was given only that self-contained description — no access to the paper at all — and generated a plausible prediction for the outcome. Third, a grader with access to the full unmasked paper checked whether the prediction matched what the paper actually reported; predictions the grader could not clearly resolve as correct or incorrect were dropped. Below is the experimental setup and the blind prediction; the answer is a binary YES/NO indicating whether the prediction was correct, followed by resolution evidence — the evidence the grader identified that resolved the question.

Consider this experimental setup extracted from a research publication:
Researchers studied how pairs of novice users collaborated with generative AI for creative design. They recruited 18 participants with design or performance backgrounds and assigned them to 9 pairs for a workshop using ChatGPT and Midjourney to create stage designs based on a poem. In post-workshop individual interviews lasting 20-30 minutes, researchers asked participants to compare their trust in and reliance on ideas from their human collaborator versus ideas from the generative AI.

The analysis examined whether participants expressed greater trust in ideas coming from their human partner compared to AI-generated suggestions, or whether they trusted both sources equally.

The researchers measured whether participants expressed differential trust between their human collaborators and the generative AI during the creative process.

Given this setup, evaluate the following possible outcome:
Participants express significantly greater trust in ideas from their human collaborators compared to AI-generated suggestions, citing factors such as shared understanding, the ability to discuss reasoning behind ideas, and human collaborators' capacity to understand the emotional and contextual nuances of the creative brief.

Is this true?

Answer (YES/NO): YES